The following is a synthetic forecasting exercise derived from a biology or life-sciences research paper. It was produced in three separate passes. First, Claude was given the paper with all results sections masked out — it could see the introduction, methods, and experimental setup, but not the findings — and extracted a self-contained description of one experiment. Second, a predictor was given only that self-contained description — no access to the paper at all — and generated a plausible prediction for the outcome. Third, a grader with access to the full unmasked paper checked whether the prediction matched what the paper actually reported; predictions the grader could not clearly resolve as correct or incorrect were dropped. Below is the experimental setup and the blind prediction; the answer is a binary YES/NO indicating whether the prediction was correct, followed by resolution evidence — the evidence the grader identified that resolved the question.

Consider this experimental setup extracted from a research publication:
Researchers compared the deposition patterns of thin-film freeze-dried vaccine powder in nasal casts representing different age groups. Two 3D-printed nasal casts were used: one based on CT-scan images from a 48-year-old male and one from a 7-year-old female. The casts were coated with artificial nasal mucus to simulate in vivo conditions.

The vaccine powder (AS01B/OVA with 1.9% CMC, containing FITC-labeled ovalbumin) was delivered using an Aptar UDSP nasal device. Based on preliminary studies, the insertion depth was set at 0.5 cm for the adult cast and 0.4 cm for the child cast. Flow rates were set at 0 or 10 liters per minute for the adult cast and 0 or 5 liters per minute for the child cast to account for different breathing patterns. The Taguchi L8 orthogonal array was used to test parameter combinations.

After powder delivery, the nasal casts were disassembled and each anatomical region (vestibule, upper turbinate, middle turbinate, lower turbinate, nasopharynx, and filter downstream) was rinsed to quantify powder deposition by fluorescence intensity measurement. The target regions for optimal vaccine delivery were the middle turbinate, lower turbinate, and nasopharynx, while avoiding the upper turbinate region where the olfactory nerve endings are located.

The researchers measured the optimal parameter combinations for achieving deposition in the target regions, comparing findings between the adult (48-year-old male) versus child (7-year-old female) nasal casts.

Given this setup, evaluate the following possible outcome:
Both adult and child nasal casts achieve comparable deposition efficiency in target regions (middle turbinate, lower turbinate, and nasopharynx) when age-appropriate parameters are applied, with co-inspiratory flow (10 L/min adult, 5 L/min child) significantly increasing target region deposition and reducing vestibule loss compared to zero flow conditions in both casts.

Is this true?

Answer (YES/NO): NO